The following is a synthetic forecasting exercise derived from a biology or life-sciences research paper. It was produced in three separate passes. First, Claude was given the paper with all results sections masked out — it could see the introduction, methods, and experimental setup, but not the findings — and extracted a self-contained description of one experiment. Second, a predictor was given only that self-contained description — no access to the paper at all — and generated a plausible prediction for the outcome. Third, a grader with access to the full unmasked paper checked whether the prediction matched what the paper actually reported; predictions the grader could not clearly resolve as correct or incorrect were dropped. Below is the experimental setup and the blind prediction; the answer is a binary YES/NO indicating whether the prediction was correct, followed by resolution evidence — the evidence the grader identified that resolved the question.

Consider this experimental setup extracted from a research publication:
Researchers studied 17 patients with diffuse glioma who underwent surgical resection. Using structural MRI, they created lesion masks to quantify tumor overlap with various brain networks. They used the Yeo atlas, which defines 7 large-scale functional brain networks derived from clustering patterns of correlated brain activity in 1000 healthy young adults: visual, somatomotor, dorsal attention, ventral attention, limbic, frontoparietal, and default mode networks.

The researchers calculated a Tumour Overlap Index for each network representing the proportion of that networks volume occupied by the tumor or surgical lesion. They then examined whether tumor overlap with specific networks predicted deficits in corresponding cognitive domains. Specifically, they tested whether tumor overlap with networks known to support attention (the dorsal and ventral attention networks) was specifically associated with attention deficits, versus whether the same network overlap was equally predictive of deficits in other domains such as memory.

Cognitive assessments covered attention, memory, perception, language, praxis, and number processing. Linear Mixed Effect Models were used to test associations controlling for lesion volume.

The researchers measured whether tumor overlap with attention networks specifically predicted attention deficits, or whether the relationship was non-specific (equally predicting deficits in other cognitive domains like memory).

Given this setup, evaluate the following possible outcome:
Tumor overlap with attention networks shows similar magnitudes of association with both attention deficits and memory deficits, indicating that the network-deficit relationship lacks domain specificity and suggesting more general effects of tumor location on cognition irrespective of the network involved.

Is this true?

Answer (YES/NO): NO